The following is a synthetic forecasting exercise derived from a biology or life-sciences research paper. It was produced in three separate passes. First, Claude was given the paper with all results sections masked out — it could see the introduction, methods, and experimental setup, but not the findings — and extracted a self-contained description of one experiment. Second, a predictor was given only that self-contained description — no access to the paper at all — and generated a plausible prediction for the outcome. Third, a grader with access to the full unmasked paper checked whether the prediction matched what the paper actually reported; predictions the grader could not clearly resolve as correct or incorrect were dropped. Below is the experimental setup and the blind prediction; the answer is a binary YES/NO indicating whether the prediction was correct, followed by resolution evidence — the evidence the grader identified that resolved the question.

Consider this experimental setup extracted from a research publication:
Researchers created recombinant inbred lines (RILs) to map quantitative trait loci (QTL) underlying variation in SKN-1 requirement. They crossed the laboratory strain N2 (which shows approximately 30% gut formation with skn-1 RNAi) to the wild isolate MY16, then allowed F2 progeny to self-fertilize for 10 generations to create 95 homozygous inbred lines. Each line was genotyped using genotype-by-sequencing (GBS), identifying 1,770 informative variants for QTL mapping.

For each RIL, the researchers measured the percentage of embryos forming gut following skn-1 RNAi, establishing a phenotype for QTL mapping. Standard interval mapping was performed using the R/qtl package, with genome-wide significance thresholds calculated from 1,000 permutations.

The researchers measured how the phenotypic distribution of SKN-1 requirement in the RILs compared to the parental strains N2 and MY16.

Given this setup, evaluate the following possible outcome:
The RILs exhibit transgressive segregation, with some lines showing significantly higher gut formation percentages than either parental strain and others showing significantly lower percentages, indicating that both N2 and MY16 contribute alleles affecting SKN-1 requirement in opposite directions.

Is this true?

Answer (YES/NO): YES